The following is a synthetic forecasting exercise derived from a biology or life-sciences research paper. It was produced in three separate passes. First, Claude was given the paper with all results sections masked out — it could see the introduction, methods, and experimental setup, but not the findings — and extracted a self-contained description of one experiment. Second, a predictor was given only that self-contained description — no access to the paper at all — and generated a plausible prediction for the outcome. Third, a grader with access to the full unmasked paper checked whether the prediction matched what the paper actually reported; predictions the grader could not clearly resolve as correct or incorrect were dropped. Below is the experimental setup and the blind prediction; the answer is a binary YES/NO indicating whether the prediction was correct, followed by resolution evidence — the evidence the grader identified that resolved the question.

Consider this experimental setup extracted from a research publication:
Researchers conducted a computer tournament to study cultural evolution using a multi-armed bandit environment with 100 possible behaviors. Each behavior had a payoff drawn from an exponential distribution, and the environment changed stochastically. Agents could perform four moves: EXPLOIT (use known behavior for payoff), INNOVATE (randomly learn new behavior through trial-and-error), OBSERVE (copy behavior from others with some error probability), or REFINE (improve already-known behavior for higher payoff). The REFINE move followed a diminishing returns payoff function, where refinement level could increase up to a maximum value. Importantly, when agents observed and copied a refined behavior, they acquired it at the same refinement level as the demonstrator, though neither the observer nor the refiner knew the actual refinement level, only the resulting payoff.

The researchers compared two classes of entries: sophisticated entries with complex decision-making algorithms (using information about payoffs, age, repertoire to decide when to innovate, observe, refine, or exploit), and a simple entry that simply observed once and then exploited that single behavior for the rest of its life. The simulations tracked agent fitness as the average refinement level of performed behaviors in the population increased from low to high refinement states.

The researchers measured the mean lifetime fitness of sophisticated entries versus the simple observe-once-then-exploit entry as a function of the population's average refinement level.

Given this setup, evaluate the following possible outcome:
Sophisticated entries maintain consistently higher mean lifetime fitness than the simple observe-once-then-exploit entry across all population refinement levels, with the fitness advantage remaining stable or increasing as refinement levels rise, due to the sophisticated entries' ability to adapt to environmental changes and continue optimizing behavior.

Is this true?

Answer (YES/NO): NO